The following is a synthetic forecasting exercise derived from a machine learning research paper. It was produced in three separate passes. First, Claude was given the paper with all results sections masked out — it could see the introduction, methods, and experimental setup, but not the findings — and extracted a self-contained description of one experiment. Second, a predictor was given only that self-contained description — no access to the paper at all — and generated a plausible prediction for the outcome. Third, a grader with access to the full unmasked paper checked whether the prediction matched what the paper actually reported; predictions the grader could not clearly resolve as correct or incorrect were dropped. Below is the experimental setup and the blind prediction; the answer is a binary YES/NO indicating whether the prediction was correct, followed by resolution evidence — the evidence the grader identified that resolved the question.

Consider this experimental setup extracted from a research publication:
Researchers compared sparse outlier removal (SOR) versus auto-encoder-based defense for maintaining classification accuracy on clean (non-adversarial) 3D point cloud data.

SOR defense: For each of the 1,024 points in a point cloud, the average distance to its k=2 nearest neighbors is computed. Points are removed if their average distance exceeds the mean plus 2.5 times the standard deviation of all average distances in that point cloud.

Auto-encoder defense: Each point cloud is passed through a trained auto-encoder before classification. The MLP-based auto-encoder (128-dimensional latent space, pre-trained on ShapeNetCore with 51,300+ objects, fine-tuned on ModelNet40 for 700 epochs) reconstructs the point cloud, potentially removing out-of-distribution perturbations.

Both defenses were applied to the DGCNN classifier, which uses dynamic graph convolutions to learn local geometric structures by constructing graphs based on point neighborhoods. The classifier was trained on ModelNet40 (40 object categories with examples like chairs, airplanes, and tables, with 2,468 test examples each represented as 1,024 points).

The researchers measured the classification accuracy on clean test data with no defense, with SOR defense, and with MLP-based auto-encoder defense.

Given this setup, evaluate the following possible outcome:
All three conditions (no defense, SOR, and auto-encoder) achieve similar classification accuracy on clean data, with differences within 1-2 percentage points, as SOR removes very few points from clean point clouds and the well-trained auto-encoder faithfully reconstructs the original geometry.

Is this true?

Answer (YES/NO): NO